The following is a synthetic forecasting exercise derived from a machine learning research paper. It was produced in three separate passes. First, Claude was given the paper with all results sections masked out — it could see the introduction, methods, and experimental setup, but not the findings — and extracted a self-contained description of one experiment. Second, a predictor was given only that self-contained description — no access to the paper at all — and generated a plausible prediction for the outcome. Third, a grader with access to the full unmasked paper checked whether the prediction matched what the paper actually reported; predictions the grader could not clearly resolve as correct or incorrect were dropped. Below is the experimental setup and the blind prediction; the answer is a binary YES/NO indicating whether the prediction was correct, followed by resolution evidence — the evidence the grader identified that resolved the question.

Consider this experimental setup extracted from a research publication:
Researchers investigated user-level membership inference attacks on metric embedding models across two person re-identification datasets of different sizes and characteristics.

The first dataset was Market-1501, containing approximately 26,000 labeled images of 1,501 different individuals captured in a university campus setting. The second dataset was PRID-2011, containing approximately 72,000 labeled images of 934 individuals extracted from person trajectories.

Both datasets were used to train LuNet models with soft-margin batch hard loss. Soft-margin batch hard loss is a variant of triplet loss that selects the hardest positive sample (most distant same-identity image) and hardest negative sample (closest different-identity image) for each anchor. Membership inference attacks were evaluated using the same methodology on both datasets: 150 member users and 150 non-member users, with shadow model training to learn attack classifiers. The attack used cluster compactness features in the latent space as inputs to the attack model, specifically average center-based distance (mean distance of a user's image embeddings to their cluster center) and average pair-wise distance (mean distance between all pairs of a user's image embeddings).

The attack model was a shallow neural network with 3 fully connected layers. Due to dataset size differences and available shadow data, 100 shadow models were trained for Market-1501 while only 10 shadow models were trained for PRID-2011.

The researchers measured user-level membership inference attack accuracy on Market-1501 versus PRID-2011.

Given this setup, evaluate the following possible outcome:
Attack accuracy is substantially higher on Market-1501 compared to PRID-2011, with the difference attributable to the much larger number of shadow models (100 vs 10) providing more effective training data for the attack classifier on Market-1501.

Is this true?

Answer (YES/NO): NO